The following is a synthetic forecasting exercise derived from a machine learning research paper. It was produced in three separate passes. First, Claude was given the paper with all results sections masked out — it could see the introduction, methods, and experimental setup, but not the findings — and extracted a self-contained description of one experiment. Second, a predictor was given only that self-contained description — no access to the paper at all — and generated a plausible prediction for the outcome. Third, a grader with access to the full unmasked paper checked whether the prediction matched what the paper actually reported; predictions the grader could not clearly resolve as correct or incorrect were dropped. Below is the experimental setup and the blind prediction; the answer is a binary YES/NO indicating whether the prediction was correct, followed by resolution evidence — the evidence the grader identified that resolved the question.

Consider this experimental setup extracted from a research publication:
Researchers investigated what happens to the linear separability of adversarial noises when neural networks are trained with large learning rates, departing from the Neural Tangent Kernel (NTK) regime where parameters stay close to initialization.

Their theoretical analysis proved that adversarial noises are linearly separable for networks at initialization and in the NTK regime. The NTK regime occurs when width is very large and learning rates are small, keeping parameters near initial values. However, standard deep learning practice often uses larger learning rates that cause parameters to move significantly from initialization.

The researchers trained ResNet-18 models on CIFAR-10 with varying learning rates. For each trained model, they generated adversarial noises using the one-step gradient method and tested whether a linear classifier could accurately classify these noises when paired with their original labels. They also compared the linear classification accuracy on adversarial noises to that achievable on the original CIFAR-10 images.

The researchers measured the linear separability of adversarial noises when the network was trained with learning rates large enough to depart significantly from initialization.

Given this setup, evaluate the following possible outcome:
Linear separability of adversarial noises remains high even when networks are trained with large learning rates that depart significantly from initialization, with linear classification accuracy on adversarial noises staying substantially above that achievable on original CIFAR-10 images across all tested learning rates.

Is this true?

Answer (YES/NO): NO